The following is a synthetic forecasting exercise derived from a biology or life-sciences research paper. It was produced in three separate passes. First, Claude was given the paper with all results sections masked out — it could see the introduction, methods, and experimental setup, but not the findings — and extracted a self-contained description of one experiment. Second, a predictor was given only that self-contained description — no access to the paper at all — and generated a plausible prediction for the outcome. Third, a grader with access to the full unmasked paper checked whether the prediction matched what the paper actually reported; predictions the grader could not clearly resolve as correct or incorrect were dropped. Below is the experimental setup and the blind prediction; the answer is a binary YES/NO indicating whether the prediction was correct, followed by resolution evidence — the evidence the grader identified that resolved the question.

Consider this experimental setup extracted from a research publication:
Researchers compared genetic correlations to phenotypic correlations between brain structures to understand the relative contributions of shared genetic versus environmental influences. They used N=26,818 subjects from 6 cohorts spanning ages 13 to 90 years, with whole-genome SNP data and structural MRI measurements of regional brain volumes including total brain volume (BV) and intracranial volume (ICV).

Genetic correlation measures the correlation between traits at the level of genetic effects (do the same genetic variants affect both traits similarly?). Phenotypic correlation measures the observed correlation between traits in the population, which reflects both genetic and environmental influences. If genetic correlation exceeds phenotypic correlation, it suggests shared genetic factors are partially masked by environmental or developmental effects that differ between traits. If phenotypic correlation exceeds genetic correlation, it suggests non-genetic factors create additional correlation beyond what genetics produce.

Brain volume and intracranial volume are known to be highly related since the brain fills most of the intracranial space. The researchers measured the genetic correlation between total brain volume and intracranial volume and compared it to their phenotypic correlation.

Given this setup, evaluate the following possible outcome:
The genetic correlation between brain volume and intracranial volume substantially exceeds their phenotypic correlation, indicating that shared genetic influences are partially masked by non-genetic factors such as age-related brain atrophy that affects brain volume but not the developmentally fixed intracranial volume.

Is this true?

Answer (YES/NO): NO